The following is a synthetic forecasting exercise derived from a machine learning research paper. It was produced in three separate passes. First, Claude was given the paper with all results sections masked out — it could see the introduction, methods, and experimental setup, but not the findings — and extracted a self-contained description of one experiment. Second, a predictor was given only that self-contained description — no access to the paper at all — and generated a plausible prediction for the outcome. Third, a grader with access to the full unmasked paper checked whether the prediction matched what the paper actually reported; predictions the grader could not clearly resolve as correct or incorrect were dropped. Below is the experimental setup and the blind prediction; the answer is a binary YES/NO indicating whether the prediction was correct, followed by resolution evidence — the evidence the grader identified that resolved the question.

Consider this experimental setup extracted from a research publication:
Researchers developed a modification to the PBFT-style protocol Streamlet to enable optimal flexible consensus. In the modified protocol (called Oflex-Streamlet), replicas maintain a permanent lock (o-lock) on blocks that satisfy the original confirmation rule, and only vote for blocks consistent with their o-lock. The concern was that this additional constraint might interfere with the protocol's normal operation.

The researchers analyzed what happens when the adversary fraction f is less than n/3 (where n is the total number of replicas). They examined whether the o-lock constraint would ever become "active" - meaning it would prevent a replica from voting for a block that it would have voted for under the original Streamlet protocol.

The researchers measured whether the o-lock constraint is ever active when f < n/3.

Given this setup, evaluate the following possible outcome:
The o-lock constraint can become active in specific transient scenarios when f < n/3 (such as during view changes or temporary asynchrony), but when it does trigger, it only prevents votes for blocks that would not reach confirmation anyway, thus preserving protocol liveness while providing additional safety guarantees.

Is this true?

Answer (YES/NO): NO